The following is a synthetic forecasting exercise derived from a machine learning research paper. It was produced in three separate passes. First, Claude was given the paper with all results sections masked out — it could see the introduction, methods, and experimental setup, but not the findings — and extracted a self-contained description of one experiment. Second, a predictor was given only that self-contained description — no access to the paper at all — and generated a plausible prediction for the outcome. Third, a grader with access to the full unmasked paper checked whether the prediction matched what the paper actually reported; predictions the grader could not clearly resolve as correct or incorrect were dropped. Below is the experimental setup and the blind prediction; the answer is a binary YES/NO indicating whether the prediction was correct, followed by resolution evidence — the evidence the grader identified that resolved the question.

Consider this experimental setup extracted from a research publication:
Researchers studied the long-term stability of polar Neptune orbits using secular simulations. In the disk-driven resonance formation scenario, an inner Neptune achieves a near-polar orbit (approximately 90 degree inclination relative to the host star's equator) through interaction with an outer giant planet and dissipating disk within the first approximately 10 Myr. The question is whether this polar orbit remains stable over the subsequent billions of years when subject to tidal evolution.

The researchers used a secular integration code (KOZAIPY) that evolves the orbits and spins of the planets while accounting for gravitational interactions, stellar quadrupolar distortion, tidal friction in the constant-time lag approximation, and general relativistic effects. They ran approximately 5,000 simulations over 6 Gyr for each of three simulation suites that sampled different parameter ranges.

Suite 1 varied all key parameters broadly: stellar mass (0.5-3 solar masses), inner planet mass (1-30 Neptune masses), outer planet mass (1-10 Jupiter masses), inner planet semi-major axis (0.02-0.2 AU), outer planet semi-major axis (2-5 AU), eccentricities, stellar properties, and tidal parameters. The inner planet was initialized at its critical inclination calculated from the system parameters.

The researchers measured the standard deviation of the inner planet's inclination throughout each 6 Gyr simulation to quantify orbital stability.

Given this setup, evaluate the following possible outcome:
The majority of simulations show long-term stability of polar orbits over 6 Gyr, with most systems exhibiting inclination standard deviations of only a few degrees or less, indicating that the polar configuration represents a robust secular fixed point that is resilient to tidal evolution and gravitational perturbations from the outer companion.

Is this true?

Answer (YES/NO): YES